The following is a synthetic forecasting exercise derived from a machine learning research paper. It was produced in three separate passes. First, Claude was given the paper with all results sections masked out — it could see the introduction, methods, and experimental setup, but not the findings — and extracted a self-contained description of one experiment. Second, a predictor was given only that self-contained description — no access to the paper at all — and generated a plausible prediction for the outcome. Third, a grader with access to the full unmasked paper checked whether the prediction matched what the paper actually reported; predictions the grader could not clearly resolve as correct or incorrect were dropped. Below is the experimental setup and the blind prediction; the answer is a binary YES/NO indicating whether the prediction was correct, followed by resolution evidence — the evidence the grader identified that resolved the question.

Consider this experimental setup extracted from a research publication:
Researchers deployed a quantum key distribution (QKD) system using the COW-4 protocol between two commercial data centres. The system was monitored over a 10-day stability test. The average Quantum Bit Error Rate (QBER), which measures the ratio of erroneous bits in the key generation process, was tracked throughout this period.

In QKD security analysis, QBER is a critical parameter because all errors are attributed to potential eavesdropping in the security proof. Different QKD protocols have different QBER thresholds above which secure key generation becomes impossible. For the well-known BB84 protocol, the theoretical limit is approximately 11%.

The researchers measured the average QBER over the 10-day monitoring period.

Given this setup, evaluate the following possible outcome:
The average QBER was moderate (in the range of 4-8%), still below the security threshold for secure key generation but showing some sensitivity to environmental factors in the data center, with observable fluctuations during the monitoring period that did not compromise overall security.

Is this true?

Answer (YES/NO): NO